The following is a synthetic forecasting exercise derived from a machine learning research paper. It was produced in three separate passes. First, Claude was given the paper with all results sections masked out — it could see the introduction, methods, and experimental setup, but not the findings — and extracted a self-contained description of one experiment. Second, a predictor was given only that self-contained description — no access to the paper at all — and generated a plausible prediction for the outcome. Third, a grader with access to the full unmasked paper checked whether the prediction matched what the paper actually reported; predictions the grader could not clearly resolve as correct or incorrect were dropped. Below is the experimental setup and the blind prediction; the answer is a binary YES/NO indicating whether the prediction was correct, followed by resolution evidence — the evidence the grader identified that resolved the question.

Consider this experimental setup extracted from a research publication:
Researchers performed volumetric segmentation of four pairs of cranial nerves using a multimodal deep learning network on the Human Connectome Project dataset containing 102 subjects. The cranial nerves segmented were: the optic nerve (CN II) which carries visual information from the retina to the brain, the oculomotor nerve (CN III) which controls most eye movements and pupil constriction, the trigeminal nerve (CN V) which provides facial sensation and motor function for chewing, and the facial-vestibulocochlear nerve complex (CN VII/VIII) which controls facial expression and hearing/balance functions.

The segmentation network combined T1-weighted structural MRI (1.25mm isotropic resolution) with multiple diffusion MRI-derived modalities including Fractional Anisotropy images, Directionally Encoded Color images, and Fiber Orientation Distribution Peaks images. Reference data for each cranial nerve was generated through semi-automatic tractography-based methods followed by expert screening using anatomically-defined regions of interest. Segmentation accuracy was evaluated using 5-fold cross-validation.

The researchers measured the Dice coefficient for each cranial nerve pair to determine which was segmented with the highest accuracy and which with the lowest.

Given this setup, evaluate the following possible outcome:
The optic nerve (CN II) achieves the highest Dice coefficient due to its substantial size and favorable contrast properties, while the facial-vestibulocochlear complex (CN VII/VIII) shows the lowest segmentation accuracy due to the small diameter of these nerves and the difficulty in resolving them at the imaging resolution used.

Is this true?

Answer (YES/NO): NO